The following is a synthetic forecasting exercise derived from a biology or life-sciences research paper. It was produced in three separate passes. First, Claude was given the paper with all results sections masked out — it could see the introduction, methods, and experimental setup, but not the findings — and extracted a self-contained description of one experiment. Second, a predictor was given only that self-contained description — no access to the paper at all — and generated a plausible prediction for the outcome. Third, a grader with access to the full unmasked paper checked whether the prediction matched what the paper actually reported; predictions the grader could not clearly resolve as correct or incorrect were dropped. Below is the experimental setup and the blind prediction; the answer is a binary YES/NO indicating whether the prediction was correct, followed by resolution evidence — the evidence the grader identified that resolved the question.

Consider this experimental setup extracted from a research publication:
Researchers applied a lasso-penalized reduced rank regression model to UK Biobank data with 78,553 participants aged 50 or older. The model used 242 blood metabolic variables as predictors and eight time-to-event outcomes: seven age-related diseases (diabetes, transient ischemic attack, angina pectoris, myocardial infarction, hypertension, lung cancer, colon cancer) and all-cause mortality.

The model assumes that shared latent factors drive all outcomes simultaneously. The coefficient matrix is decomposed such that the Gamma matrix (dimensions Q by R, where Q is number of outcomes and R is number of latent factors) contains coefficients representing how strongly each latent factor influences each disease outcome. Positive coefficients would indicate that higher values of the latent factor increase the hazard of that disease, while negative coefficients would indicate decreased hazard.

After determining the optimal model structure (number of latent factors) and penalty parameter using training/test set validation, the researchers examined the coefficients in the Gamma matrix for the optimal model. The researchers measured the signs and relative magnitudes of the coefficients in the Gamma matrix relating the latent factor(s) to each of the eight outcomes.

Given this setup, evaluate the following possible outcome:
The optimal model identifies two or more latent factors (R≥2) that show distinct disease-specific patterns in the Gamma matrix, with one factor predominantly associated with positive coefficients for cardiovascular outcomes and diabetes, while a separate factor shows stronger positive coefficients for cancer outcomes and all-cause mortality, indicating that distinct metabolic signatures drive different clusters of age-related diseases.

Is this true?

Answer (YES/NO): NO